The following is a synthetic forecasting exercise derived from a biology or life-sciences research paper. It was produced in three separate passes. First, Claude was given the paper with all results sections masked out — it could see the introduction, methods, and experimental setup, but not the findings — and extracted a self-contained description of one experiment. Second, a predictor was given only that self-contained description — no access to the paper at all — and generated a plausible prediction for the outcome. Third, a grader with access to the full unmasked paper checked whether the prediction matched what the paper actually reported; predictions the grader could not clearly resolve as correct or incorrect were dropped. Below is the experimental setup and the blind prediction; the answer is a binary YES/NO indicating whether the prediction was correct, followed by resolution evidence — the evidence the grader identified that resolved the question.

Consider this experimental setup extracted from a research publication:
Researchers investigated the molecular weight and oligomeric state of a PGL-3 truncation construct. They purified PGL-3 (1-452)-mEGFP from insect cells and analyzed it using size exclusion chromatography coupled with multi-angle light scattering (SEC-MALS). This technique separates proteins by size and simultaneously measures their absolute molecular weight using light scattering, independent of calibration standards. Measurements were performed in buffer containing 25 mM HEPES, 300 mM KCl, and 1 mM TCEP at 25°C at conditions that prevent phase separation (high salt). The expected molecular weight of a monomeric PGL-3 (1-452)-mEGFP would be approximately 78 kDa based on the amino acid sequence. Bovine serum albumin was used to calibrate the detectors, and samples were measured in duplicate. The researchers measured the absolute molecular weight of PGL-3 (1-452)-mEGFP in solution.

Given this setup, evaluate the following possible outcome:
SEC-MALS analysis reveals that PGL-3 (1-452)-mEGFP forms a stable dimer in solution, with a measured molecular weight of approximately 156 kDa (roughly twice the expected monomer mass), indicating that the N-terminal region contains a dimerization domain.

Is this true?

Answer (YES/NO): YES